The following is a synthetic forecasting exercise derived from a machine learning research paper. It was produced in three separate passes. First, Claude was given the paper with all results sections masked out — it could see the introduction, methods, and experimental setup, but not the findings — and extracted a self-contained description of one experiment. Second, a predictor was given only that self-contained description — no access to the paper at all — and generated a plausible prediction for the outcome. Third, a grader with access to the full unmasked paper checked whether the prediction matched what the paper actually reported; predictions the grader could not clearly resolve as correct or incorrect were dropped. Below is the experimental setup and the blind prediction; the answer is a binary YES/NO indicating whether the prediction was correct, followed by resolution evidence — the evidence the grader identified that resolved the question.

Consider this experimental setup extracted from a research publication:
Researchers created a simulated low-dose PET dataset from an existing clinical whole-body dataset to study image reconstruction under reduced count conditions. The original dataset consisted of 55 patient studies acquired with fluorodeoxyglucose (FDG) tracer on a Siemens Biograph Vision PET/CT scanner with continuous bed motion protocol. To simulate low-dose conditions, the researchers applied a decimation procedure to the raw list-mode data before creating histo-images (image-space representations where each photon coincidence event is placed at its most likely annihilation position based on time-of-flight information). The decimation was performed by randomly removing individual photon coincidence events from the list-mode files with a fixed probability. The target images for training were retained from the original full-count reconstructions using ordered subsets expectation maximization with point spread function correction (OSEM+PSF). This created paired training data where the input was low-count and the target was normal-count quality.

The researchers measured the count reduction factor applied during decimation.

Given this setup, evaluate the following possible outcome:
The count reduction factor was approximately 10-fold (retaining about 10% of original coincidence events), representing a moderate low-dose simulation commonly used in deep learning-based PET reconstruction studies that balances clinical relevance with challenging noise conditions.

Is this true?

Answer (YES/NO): NO